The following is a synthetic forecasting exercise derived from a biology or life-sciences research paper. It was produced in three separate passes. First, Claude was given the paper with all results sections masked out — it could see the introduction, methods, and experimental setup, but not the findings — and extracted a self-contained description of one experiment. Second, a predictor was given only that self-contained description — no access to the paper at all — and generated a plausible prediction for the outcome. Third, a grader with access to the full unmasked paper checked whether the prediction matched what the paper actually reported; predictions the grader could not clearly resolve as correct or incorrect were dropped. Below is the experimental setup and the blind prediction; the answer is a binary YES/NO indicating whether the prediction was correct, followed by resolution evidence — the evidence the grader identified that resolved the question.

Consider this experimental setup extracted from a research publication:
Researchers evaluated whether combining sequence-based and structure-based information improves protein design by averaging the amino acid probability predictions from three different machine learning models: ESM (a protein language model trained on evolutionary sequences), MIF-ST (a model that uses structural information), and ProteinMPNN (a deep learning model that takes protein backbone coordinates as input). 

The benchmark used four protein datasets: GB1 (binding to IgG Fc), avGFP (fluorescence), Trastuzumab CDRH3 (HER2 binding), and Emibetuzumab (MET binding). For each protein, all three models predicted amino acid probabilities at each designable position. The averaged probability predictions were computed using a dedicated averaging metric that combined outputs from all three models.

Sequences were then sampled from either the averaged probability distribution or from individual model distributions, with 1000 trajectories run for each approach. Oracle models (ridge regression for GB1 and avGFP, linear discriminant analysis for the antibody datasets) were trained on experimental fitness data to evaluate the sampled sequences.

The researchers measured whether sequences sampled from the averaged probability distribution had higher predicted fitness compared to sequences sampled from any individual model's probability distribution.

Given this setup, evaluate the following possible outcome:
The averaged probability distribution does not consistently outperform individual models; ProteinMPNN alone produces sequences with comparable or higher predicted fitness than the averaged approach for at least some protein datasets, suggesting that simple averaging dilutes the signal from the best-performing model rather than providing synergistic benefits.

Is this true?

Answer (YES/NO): NO